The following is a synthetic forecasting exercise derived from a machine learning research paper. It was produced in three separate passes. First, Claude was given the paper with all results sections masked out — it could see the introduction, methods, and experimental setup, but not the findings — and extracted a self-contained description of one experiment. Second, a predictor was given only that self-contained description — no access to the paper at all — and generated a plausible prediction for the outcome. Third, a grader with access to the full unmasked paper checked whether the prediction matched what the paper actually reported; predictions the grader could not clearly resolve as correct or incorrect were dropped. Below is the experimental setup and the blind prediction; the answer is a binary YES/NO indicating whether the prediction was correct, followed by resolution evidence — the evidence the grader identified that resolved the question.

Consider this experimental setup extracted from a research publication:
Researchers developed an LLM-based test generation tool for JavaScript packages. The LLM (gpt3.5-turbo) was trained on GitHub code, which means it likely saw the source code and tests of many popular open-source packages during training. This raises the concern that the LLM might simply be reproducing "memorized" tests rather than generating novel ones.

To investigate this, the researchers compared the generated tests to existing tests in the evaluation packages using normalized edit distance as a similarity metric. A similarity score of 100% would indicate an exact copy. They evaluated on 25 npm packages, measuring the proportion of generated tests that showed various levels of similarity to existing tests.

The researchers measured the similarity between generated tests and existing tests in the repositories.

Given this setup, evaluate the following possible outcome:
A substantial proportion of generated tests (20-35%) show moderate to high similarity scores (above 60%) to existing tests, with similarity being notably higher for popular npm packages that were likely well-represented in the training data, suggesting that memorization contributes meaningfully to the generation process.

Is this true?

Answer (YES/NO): NO